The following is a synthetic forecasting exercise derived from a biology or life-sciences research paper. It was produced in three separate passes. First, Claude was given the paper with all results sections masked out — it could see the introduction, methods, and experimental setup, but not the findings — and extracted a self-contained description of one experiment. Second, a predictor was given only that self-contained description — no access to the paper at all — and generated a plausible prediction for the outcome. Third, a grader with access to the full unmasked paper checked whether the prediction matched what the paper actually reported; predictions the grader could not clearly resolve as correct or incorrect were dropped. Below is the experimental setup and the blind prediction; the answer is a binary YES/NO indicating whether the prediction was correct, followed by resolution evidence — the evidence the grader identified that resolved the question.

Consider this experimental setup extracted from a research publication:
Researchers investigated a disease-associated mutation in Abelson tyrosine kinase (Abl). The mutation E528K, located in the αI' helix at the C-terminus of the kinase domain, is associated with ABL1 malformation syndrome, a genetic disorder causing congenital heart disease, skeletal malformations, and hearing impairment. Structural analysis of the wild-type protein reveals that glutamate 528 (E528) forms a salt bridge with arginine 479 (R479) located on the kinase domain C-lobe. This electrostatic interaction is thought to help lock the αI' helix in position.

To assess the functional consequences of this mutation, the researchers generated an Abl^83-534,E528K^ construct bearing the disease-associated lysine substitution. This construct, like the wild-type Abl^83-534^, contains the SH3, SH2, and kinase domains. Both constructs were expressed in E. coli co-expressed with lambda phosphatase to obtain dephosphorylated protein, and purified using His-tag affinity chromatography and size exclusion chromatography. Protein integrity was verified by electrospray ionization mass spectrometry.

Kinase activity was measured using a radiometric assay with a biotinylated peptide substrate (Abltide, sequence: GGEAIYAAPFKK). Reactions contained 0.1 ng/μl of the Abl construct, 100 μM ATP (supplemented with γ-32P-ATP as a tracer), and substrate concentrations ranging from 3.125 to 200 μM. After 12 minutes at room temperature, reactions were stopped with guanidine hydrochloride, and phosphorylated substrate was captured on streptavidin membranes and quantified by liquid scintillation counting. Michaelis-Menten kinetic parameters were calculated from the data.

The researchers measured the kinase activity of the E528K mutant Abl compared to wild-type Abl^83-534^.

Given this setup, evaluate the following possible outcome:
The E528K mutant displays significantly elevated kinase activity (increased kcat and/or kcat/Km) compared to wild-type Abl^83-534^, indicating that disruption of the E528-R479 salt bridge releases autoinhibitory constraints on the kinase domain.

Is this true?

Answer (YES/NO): YES